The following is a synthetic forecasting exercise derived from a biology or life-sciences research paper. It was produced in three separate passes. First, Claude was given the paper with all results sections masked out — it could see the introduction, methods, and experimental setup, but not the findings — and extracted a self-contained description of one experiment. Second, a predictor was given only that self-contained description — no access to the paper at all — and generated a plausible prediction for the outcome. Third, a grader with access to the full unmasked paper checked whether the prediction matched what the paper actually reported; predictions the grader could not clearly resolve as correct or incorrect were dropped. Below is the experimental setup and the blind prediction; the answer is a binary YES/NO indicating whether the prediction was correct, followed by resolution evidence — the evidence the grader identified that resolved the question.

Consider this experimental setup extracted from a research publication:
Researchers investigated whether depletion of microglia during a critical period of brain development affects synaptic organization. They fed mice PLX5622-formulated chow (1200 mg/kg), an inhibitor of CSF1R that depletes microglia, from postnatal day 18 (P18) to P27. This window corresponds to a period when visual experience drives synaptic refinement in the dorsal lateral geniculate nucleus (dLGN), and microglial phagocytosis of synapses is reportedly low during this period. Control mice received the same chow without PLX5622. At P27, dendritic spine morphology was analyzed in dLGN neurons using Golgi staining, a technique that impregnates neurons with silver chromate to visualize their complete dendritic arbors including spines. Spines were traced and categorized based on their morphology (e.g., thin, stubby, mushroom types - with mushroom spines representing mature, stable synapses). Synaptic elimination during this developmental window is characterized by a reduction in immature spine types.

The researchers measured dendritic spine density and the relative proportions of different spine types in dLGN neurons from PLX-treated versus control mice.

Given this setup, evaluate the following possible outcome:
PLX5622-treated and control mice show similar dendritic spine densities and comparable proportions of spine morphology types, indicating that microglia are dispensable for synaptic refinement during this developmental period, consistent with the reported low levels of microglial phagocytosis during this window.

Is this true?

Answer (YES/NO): NO